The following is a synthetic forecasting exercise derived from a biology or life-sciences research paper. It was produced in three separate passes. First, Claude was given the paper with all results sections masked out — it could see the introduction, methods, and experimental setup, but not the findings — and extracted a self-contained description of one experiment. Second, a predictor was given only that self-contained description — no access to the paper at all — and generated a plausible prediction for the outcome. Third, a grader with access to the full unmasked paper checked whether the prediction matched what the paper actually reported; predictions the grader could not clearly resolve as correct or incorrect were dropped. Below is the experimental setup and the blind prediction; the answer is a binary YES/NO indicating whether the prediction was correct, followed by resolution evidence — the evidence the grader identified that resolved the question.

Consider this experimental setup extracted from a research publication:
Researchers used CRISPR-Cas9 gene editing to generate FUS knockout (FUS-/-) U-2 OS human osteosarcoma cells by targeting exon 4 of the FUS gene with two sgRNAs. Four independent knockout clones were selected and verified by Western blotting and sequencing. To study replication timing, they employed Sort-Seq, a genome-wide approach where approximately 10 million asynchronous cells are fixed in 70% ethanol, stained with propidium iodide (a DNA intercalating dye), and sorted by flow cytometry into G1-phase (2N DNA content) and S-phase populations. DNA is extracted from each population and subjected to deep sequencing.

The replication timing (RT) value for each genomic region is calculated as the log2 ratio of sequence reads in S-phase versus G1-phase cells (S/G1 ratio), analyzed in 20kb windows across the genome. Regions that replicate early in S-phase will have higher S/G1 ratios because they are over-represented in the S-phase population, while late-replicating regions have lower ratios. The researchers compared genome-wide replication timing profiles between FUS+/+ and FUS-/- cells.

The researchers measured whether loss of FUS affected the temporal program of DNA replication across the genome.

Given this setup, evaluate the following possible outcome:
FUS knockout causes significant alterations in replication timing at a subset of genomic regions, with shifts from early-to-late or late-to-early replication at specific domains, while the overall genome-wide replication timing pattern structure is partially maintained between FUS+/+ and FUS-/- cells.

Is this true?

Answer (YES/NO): YES